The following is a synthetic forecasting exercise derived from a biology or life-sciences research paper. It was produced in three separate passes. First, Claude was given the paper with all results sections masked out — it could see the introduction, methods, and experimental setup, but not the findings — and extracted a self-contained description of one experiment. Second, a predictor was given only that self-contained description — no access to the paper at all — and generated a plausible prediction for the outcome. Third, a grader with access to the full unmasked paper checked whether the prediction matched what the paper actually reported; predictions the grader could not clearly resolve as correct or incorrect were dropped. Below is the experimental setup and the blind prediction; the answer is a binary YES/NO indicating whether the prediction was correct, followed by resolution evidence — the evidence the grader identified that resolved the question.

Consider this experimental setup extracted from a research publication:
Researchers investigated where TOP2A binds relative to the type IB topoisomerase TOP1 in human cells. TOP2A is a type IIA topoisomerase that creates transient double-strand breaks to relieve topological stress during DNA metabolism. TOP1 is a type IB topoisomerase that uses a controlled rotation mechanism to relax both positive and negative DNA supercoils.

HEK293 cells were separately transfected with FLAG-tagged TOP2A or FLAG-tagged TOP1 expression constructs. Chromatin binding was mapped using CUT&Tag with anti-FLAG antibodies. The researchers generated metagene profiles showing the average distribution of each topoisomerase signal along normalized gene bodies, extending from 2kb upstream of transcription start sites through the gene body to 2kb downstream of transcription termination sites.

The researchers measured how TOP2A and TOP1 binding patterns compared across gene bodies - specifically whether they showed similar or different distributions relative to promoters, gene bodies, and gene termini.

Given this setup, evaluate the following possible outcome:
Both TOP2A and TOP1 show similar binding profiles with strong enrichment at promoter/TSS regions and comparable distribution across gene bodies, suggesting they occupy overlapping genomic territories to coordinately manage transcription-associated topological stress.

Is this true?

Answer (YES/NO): YES